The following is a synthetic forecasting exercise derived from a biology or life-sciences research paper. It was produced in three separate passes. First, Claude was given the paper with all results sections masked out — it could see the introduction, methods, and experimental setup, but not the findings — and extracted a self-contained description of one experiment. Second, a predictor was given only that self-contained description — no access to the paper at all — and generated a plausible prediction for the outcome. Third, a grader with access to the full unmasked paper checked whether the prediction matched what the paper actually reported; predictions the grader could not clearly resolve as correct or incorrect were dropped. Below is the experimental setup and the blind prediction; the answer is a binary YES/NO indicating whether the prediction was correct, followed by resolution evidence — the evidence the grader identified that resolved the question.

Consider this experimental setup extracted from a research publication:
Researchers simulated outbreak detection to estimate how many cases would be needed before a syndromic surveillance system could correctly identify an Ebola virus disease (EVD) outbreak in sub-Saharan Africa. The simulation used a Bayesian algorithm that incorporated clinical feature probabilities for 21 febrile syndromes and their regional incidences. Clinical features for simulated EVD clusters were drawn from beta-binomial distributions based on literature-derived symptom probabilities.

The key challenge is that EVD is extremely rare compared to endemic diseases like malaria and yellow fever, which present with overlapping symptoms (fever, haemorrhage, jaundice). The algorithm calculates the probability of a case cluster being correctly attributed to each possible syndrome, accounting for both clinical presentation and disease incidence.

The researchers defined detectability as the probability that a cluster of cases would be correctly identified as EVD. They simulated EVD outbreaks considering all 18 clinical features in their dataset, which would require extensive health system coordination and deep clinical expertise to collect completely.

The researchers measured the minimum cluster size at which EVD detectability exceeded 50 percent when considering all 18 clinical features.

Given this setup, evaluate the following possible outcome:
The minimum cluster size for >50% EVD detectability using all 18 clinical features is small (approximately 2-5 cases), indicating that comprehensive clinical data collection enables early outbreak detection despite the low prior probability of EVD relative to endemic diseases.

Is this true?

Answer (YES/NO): NO